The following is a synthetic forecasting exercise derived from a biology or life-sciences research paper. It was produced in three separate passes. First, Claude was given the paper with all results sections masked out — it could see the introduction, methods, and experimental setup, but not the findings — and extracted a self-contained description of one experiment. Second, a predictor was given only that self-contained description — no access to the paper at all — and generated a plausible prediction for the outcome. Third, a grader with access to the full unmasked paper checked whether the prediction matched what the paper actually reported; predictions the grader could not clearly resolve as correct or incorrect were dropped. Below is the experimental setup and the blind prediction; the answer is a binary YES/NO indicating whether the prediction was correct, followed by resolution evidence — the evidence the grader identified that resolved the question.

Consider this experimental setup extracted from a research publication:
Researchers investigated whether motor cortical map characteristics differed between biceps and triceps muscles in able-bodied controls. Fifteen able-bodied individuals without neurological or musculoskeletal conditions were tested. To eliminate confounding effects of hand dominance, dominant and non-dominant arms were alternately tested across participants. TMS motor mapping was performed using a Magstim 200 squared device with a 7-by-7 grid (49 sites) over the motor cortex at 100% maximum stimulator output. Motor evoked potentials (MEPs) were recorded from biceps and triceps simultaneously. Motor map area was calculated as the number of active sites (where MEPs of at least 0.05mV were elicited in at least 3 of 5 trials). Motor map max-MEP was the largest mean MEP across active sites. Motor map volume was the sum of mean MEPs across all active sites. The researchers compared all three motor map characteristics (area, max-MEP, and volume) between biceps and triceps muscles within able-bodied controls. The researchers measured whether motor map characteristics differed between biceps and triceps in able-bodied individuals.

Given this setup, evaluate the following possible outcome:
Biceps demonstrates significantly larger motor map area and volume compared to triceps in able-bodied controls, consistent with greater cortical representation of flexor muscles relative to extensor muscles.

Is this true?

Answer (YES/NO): NO